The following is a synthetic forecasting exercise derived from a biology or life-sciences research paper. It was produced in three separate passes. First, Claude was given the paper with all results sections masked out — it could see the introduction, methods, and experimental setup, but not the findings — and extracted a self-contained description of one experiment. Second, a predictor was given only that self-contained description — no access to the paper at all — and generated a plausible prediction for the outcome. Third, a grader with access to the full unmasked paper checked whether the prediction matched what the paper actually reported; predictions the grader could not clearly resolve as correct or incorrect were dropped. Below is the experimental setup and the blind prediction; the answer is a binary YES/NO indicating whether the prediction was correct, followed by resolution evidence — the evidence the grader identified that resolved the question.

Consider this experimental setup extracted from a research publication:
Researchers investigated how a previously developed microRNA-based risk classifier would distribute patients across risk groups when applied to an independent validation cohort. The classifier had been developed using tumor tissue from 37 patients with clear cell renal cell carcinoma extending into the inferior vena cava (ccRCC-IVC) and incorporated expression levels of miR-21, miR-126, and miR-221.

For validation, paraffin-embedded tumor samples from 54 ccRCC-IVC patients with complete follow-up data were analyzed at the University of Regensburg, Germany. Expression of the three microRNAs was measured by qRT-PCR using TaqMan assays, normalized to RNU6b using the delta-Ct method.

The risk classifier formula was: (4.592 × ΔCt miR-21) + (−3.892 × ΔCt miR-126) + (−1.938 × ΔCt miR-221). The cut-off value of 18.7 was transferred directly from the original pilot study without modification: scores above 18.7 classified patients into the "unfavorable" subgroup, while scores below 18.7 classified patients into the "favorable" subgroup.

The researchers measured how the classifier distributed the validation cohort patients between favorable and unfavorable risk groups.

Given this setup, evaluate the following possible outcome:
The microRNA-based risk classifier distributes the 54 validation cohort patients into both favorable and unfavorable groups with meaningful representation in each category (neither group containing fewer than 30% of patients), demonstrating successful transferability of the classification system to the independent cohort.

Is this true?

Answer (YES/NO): YES